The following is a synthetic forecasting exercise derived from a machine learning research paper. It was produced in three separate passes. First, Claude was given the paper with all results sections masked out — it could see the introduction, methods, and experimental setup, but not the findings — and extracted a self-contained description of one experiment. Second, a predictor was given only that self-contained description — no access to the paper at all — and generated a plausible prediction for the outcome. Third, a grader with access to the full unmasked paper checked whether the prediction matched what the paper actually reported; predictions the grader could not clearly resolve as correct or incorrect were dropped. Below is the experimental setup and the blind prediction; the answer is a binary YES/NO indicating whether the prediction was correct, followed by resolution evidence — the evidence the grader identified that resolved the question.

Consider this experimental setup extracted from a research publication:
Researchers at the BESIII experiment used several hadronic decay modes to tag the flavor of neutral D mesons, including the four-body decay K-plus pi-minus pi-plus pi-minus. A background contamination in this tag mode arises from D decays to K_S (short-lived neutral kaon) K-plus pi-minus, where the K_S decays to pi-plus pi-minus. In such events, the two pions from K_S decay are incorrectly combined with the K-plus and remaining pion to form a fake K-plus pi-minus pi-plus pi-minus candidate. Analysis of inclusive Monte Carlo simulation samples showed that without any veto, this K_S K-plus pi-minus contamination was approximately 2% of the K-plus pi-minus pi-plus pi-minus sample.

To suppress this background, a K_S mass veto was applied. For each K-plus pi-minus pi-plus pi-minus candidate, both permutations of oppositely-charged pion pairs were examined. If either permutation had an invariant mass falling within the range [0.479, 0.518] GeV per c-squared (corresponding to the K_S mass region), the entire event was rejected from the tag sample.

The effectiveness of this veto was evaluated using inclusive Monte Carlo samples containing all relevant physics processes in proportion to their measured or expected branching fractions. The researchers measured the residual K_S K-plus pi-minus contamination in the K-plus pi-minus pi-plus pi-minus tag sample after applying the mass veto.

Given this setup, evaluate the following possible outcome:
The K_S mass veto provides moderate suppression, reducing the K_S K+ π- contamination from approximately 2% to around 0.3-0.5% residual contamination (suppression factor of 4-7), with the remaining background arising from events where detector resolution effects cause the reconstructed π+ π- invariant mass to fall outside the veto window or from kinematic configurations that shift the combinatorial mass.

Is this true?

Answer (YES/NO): NO